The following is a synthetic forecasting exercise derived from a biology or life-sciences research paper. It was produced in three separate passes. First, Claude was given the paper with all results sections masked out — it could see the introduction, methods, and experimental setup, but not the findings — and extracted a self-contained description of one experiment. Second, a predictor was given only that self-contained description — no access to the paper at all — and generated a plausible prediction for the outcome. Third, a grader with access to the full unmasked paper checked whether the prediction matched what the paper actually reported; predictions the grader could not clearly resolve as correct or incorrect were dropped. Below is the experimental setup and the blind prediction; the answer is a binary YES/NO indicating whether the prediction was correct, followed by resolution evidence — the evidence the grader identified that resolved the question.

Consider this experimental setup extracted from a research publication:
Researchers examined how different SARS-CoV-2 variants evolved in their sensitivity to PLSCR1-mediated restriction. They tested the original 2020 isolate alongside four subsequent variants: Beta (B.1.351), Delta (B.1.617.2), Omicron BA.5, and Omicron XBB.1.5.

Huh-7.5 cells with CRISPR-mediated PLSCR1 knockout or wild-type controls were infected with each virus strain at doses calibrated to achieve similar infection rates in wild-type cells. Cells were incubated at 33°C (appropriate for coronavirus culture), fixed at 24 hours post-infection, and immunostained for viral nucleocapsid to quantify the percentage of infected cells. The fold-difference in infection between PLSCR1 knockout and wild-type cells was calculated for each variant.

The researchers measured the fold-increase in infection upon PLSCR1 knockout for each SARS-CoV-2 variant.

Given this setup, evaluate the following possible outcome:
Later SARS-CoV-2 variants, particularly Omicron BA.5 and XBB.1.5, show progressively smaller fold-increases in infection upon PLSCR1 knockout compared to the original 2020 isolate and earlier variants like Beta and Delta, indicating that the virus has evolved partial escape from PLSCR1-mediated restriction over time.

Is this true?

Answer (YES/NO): YES